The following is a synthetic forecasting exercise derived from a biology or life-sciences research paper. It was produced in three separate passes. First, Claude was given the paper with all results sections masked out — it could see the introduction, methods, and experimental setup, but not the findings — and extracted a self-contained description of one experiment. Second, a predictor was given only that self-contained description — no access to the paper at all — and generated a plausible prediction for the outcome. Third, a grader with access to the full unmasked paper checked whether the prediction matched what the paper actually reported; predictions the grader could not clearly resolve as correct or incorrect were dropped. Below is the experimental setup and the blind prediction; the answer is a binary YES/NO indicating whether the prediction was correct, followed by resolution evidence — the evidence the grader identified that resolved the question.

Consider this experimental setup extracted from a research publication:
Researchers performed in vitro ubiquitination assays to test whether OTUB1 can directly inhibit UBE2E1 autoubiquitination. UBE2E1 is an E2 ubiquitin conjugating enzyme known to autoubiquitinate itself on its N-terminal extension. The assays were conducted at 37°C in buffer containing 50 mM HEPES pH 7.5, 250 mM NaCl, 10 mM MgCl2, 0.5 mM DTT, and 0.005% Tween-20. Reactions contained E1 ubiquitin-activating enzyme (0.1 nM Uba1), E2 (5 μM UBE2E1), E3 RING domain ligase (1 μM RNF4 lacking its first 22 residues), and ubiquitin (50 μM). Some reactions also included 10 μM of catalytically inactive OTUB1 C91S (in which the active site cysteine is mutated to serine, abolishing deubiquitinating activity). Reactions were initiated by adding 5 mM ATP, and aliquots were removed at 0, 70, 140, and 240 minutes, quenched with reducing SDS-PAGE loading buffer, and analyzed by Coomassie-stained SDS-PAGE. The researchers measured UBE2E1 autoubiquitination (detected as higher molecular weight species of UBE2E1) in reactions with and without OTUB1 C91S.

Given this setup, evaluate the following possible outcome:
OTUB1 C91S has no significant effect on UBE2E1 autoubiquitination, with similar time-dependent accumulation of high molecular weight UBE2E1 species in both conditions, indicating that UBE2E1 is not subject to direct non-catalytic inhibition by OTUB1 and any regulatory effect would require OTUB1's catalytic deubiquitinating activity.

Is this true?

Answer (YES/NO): NO